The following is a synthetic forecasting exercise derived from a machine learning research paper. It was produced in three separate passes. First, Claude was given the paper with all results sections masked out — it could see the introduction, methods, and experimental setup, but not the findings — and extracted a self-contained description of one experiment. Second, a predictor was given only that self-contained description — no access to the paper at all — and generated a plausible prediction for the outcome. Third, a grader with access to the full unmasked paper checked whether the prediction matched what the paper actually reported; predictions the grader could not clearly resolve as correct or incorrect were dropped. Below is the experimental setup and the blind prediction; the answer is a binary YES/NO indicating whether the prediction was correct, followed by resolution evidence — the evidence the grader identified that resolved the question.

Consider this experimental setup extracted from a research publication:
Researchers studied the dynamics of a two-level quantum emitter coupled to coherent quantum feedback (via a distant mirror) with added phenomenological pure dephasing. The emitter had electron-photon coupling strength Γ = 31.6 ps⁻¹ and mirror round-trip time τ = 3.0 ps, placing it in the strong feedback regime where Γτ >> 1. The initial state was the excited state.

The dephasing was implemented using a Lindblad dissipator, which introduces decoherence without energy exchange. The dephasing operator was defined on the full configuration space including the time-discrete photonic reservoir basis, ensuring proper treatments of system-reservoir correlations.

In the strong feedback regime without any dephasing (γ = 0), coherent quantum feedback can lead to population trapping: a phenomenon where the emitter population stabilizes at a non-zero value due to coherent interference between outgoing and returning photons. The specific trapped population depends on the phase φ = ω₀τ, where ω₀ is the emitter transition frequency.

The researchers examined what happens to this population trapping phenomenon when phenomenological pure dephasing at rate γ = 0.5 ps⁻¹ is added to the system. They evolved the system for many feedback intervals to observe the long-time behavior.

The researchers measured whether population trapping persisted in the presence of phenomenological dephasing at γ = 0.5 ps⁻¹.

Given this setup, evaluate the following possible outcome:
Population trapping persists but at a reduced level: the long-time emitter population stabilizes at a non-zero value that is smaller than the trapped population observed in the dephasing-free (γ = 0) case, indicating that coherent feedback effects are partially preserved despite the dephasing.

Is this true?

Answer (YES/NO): NO